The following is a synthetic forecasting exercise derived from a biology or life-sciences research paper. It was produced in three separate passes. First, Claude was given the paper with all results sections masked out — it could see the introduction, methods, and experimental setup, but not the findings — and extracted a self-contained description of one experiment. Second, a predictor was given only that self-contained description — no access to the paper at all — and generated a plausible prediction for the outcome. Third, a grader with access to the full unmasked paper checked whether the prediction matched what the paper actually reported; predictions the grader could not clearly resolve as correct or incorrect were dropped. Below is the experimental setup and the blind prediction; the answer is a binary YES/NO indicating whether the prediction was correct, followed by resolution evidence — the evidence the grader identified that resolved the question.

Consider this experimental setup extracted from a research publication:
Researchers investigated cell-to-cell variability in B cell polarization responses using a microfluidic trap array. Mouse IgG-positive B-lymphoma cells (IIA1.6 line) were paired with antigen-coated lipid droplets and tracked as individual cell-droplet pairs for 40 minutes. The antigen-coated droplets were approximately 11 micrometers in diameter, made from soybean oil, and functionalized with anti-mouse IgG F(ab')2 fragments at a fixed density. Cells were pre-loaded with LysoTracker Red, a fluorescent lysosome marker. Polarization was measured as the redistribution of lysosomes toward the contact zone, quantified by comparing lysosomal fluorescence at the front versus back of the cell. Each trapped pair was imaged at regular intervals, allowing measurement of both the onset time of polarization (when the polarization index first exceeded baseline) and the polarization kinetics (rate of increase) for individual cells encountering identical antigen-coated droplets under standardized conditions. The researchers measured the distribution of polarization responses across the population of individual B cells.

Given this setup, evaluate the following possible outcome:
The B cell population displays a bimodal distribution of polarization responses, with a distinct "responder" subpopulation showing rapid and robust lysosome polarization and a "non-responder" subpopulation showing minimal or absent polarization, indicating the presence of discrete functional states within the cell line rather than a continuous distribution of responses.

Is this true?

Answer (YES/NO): NO